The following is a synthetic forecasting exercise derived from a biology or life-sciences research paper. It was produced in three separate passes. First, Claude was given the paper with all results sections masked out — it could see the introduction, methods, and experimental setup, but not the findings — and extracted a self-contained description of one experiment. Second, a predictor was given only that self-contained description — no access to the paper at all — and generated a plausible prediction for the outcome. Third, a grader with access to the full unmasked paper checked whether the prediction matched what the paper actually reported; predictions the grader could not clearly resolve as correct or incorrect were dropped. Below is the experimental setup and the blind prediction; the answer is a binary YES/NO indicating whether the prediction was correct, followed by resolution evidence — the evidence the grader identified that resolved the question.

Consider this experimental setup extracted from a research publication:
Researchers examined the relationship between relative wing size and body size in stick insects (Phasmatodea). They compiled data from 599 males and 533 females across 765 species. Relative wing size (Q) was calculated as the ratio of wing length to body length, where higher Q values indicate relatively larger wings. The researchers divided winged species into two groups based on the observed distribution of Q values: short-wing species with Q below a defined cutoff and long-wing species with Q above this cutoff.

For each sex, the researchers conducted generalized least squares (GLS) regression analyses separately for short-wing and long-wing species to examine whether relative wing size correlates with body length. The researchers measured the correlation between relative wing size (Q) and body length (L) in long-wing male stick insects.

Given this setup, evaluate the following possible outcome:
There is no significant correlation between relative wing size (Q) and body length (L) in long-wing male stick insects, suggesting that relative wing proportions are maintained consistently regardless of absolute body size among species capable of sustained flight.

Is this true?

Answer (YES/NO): NO